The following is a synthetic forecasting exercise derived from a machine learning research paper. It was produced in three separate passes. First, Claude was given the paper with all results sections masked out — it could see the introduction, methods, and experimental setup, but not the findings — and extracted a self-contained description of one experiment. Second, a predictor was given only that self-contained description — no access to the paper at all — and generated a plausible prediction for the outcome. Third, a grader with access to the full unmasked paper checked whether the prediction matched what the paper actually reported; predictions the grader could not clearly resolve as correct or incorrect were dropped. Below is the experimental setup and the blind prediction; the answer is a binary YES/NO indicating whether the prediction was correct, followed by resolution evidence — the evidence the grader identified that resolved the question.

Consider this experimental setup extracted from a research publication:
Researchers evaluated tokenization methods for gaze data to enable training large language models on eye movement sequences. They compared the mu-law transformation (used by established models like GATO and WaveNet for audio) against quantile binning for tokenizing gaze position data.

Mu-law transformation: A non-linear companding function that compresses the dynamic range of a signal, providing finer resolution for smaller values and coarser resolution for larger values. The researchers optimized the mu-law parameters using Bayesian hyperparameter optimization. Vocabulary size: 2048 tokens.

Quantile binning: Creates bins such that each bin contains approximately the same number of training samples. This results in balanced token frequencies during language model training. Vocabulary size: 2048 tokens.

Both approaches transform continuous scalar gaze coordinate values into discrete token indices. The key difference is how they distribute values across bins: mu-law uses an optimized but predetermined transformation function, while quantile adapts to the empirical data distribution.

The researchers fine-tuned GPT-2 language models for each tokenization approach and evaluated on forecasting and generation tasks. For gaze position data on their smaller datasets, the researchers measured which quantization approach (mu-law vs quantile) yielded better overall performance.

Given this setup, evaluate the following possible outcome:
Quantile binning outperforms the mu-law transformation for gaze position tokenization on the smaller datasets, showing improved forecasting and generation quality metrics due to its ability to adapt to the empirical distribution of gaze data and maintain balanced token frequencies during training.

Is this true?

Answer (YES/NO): YES